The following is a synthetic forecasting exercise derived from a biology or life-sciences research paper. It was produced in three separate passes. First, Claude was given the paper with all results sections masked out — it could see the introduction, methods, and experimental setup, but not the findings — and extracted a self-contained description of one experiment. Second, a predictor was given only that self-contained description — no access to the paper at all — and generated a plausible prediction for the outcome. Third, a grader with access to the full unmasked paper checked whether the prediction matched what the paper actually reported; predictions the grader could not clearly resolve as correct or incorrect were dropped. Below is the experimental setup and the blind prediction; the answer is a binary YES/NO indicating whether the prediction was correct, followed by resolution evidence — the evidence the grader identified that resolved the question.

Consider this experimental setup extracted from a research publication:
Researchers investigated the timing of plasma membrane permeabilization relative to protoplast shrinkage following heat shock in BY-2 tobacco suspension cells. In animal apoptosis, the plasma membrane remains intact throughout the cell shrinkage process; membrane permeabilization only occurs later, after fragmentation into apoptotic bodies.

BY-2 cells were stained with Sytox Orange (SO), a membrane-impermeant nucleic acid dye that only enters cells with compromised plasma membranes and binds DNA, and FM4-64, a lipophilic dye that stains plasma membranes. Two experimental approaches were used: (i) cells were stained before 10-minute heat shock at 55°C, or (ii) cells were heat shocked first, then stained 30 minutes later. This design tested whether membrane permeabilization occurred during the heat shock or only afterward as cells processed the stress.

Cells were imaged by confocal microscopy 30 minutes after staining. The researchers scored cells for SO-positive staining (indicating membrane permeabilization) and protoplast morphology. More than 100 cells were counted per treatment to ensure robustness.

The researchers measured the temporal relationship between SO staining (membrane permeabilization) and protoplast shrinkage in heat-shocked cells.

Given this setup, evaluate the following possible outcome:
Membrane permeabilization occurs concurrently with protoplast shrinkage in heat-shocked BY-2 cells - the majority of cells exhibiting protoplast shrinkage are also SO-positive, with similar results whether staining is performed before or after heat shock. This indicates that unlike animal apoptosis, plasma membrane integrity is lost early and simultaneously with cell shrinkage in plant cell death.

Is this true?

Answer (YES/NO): YES